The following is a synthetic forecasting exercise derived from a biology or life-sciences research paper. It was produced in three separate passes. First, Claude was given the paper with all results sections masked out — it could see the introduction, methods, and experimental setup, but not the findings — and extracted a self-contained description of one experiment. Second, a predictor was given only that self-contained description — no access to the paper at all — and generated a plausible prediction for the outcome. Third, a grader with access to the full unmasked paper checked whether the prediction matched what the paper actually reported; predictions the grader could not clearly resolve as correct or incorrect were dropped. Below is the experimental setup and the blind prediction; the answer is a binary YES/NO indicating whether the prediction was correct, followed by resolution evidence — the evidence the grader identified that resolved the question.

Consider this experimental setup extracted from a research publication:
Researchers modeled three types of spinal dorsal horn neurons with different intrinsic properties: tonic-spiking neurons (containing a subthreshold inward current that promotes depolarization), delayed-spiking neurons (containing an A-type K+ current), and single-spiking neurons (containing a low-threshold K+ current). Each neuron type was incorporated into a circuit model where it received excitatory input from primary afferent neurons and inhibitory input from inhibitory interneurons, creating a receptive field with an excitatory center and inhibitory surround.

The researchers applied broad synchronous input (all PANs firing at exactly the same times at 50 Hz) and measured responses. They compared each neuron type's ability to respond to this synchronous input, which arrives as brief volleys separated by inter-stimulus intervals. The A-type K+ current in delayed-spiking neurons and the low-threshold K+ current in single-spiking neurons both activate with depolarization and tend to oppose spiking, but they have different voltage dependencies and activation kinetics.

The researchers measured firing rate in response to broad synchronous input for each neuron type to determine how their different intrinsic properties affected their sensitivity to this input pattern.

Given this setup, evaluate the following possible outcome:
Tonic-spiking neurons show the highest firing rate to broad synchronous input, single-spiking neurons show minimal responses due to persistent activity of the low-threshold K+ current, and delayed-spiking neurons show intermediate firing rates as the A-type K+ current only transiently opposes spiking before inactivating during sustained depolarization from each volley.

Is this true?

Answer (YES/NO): NO